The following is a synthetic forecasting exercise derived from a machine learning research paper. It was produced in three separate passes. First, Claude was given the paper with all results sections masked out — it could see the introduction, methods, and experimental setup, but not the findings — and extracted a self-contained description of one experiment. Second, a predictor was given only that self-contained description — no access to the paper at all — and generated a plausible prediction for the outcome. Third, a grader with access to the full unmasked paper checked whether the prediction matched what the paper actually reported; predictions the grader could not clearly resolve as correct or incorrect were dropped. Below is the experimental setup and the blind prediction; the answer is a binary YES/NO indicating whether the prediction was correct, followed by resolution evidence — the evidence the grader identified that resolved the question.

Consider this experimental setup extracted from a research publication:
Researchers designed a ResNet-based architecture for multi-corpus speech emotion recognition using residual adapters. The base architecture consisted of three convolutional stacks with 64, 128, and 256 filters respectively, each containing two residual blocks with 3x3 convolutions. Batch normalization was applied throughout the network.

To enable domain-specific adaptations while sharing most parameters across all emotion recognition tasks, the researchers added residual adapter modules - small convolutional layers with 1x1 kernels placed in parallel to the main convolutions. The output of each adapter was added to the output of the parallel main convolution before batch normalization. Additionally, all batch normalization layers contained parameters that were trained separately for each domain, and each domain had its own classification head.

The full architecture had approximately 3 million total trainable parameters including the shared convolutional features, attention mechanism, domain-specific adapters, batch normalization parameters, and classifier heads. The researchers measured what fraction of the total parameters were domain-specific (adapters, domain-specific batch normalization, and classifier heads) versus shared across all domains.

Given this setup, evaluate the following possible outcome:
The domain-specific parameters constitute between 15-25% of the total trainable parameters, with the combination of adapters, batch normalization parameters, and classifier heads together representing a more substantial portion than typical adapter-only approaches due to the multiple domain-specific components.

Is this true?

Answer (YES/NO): NO